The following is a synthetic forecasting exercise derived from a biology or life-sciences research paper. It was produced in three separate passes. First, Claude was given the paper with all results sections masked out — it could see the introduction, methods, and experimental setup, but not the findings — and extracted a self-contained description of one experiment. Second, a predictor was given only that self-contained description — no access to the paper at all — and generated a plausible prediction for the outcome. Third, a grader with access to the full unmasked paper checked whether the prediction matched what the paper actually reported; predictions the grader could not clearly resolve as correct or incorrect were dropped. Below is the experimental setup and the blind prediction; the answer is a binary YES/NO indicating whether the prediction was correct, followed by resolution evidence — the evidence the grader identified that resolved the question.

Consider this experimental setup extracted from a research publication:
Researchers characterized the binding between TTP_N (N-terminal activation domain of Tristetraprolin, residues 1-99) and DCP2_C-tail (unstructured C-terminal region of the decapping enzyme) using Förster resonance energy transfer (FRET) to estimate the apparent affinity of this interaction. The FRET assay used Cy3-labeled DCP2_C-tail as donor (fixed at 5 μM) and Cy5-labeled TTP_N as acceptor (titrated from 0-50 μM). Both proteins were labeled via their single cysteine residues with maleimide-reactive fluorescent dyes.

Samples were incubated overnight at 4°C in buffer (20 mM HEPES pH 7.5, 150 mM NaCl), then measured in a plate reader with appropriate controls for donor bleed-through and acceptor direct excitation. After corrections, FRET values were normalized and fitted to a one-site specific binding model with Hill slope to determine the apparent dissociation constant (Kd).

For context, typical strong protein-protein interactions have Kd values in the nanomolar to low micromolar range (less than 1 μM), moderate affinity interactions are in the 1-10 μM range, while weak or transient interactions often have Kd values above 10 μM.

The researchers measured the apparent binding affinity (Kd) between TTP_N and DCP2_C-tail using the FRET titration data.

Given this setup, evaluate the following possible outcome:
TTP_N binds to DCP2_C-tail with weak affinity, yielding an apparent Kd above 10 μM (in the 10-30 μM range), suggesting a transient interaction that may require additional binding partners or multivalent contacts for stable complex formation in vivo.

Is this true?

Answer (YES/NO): NO